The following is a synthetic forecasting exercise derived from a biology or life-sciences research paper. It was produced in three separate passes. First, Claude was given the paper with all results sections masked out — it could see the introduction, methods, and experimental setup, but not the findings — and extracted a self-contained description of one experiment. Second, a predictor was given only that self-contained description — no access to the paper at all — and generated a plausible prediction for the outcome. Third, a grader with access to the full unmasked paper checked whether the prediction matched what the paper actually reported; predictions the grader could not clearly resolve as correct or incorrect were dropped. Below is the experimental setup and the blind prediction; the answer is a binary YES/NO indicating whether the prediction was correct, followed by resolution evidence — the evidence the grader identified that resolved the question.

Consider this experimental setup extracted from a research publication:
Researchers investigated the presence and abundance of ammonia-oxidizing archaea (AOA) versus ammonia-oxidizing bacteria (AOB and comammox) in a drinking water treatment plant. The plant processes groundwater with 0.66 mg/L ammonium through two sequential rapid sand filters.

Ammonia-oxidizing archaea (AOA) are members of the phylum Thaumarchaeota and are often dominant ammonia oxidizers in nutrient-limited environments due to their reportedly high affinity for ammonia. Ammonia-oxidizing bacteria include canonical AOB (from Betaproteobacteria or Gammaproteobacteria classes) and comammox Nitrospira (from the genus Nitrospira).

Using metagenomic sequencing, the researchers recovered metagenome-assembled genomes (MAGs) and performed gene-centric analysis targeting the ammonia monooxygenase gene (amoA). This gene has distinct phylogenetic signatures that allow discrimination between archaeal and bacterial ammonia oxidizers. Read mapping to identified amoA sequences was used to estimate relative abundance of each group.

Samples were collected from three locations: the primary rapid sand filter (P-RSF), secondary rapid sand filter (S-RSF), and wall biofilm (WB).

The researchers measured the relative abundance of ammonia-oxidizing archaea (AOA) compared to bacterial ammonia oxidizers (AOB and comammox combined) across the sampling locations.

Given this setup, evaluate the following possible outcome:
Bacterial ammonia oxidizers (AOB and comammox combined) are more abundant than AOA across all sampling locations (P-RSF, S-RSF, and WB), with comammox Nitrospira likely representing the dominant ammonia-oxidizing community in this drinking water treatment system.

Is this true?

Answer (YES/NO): YES